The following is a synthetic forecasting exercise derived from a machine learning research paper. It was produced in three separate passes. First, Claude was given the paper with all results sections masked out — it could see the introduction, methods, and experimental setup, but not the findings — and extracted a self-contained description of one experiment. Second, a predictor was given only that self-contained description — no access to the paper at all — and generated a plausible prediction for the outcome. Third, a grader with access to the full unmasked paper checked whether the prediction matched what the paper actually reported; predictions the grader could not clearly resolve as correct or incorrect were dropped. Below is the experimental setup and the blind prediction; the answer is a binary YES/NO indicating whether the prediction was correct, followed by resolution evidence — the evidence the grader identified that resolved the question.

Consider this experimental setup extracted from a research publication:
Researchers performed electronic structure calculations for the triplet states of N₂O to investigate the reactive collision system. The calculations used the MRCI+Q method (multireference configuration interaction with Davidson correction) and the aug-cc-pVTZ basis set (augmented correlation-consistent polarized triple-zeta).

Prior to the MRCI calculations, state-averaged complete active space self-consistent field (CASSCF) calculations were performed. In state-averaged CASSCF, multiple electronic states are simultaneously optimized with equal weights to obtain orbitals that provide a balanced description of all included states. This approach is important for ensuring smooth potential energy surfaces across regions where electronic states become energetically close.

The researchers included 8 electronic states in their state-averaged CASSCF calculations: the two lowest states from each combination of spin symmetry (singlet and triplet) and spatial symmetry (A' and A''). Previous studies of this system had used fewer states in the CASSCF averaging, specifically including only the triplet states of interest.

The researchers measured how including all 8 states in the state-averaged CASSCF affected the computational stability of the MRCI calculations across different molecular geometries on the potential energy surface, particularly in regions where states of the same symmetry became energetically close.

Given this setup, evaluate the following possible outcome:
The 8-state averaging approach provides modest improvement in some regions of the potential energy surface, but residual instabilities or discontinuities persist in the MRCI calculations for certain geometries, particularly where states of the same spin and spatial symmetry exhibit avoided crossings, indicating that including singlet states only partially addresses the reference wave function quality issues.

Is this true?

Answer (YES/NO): NO